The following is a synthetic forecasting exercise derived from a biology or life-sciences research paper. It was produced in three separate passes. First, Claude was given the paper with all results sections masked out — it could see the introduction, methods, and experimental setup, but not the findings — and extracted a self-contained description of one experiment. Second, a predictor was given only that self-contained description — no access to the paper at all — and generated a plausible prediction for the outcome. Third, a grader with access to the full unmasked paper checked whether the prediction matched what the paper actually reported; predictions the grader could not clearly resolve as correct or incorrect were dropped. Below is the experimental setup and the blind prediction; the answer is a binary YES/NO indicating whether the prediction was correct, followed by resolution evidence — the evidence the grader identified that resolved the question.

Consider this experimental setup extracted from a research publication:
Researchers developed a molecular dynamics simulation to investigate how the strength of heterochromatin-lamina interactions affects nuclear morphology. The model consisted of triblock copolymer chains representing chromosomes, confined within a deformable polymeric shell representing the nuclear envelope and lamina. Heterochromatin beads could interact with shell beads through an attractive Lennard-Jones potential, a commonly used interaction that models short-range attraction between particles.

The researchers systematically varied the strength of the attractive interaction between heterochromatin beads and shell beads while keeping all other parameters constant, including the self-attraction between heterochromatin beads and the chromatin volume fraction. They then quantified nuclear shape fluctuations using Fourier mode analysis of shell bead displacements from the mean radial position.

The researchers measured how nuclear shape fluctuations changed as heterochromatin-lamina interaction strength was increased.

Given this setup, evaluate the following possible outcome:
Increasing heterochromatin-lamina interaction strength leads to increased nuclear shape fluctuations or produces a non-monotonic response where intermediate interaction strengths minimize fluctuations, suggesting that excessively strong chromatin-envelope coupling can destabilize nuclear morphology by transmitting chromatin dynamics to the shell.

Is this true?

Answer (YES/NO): YES